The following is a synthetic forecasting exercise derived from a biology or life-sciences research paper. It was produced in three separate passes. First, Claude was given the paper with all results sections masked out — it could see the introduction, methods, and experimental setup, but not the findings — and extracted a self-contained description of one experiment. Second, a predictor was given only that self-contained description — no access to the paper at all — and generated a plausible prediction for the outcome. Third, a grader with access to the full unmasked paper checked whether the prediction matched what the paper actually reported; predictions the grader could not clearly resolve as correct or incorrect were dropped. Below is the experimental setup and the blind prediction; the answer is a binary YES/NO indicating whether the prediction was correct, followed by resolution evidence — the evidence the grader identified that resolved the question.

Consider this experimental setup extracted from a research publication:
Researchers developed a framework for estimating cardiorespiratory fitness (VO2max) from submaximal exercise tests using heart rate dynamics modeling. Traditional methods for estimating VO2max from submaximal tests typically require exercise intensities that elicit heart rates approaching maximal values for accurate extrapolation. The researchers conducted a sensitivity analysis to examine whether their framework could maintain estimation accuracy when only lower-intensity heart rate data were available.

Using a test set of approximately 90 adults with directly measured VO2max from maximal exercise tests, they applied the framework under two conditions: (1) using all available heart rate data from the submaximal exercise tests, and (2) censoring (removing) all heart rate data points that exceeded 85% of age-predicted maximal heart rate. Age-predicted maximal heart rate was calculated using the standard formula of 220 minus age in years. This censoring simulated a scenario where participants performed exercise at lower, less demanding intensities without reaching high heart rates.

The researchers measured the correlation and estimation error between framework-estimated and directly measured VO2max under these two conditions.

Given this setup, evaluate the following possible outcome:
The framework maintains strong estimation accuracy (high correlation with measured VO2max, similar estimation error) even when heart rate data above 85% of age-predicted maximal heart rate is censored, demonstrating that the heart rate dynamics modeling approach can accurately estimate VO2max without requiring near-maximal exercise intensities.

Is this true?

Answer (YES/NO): NO